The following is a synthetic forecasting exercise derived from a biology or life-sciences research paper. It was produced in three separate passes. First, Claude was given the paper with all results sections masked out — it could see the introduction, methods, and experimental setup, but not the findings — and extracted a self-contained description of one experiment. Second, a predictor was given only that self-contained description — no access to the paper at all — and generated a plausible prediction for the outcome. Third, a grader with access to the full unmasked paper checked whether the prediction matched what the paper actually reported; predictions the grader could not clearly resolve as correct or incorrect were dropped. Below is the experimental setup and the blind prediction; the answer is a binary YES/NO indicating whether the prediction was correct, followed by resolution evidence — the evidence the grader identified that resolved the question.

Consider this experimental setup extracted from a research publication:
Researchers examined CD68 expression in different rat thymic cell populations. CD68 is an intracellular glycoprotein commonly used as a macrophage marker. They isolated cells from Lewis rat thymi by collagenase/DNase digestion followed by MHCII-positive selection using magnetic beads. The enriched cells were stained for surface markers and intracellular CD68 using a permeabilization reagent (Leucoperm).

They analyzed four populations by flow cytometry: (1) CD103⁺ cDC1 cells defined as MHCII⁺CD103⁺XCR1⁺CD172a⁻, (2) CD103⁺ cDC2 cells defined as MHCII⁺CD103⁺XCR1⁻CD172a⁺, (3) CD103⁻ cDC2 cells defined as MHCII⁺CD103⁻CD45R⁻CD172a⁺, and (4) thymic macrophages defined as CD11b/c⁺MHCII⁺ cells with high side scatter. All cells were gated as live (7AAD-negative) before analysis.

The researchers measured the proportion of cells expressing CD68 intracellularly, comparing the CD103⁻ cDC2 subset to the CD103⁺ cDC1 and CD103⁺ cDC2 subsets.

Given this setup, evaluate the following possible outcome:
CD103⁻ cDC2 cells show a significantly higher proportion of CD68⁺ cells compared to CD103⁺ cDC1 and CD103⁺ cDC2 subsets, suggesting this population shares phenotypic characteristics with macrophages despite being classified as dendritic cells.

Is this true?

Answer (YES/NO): NO